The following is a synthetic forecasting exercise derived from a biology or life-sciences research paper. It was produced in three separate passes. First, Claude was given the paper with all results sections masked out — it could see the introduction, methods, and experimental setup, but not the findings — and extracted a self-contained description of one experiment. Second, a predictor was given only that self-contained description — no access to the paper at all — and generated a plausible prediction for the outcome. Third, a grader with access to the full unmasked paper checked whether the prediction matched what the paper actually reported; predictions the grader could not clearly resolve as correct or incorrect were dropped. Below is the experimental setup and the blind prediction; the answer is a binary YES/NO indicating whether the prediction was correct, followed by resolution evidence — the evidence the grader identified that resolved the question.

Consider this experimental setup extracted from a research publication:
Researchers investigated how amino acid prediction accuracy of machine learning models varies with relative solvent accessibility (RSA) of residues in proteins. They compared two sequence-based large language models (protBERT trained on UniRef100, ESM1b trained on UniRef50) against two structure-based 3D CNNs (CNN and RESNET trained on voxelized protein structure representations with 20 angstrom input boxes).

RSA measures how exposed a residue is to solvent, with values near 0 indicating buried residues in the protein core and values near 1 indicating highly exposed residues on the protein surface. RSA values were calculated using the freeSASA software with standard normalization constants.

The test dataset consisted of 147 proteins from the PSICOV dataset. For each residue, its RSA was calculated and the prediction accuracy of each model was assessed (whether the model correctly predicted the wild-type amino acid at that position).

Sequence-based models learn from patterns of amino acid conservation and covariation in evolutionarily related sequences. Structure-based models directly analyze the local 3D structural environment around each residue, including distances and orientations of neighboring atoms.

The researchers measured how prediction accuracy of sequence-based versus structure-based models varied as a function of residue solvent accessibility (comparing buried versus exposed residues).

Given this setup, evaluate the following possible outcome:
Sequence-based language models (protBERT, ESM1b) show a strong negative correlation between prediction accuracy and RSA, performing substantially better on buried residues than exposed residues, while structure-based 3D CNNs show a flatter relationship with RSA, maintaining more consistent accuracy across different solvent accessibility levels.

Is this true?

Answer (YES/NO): NO